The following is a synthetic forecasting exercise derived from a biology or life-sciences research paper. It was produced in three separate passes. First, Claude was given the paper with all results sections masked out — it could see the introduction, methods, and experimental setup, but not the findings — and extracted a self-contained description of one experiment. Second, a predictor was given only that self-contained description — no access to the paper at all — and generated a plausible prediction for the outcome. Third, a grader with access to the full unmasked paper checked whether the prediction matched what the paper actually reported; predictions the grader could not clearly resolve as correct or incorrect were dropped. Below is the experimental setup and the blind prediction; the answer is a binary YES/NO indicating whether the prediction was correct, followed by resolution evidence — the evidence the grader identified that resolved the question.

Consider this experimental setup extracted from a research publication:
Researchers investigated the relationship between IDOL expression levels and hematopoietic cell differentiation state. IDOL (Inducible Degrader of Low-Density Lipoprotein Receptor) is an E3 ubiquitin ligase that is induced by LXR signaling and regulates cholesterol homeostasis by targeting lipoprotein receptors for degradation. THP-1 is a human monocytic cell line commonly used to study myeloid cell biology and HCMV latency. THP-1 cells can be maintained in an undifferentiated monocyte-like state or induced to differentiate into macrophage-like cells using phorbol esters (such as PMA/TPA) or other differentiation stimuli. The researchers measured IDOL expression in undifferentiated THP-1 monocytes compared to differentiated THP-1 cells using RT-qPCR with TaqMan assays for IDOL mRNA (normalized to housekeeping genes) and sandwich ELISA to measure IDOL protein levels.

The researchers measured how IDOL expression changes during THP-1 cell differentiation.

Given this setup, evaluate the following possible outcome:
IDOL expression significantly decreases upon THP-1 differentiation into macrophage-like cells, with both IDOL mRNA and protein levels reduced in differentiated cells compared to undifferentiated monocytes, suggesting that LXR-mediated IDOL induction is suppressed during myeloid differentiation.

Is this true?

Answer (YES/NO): YES